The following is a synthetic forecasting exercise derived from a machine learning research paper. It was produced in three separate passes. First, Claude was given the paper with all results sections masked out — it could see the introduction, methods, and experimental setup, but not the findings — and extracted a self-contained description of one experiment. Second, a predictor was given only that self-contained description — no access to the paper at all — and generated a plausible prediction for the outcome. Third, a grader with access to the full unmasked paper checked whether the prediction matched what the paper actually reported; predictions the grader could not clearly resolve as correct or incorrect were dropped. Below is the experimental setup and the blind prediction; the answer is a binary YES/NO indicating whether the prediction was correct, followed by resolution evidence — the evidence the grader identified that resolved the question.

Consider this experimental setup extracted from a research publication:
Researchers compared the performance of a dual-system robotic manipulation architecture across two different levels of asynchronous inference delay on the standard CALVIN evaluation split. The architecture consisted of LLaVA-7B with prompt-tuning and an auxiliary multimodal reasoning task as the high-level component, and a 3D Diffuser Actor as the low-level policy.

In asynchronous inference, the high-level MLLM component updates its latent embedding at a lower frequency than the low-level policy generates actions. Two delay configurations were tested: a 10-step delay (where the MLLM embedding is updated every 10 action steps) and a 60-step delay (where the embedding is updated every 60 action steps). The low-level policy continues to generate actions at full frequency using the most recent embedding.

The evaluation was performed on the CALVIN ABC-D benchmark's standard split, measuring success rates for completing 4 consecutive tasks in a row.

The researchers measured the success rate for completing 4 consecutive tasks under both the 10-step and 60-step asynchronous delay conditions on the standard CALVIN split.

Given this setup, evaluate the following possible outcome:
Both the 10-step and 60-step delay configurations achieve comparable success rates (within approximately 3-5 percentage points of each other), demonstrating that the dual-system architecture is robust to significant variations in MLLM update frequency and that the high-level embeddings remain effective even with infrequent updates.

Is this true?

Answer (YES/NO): YES